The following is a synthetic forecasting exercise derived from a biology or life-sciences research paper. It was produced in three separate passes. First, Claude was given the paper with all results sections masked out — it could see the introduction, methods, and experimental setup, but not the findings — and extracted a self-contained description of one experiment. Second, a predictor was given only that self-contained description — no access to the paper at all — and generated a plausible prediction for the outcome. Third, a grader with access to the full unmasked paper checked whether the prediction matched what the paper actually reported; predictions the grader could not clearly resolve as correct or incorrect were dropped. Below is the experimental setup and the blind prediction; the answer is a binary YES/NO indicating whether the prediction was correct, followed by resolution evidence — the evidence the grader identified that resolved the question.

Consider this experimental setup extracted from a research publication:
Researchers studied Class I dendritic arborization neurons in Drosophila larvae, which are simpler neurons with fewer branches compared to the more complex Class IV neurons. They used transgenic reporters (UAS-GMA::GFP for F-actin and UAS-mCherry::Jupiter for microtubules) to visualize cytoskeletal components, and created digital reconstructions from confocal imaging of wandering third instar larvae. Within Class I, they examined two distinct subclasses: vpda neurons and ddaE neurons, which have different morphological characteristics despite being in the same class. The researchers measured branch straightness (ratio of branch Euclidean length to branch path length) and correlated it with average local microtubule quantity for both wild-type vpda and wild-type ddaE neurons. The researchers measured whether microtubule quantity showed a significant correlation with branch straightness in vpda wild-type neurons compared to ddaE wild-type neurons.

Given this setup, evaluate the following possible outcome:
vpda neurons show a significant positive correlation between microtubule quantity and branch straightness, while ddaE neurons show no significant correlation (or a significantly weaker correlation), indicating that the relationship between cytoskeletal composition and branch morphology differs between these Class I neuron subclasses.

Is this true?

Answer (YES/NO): NO